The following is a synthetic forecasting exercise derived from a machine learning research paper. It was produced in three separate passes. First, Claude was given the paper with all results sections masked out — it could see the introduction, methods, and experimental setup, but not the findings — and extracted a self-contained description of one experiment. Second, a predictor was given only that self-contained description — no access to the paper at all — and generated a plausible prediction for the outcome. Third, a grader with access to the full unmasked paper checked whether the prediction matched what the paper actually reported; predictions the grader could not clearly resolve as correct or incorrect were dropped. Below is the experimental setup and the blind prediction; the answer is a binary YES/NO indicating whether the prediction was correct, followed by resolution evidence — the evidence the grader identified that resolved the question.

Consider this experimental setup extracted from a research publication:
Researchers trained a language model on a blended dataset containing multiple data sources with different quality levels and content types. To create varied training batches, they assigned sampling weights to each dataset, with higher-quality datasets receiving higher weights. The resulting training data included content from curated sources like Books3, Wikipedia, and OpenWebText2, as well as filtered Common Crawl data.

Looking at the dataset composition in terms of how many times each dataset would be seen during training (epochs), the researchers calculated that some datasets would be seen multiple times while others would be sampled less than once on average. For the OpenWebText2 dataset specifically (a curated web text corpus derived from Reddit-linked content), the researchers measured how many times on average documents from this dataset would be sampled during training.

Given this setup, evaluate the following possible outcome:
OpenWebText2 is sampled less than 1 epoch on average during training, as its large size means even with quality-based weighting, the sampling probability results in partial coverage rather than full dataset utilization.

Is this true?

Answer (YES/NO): NO